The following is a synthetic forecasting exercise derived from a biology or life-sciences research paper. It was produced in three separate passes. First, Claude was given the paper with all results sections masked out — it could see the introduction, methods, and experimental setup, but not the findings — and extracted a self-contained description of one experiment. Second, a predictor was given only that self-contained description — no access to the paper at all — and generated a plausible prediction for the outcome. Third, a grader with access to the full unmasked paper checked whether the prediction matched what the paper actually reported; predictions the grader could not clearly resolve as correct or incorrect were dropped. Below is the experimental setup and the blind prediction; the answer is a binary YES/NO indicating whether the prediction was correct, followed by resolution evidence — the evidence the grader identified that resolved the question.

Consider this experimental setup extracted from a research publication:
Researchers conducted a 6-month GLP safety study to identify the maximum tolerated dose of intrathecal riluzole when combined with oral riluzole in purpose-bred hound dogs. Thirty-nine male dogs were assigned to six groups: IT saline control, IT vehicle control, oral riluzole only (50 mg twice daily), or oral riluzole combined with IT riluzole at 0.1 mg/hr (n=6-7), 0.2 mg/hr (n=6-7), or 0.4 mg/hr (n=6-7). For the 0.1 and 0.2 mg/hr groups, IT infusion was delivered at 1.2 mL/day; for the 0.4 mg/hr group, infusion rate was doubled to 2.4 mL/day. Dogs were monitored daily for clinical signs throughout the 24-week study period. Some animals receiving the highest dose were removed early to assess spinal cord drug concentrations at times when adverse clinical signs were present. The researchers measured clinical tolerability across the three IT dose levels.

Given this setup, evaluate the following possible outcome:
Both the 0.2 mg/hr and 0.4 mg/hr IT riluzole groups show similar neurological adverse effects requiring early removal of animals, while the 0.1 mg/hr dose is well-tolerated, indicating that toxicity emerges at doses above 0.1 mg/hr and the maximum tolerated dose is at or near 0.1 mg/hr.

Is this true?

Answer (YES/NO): NO